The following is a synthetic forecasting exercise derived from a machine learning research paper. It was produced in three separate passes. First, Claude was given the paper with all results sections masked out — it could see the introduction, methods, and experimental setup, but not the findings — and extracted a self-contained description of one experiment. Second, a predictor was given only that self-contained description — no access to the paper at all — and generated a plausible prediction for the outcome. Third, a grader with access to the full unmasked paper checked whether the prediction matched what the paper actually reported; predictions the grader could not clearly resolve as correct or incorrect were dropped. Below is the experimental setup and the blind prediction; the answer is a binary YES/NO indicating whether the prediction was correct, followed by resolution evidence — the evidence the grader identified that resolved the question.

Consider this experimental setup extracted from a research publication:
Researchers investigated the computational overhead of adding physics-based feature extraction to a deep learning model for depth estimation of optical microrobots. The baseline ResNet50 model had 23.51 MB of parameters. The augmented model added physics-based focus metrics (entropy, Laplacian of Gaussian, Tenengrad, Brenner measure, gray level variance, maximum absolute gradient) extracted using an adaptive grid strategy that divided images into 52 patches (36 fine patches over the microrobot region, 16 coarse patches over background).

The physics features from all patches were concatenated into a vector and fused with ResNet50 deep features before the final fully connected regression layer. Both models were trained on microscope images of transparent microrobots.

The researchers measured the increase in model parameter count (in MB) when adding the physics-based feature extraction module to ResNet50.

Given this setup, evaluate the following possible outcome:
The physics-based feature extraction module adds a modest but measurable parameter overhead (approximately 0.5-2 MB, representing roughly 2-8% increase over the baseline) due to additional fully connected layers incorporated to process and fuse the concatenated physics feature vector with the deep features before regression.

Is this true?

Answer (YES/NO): YES